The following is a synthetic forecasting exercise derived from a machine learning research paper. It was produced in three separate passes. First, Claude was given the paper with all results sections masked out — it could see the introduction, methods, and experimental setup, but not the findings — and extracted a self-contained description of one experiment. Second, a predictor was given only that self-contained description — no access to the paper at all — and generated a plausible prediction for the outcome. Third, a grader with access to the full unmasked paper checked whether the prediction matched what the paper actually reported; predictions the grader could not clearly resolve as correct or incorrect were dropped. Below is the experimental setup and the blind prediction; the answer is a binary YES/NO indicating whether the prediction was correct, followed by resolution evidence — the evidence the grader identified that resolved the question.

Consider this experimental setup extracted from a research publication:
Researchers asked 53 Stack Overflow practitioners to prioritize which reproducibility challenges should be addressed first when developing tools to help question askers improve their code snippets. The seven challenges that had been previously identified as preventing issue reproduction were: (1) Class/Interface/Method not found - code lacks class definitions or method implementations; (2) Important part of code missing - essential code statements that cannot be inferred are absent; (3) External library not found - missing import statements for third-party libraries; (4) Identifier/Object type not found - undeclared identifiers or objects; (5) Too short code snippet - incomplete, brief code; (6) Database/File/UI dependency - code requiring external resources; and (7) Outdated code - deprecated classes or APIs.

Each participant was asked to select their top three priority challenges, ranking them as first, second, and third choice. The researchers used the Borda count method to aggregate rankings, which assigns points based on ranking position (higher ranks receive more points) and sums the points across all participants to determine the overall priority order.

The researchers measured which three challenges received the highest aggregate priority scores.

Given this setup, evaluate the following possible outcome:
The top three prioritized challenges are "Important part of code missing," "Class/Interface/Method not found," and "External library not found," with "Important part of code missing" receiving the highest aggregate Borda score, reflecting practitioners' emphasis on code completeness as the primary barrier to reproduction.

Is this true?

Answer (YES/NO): NO